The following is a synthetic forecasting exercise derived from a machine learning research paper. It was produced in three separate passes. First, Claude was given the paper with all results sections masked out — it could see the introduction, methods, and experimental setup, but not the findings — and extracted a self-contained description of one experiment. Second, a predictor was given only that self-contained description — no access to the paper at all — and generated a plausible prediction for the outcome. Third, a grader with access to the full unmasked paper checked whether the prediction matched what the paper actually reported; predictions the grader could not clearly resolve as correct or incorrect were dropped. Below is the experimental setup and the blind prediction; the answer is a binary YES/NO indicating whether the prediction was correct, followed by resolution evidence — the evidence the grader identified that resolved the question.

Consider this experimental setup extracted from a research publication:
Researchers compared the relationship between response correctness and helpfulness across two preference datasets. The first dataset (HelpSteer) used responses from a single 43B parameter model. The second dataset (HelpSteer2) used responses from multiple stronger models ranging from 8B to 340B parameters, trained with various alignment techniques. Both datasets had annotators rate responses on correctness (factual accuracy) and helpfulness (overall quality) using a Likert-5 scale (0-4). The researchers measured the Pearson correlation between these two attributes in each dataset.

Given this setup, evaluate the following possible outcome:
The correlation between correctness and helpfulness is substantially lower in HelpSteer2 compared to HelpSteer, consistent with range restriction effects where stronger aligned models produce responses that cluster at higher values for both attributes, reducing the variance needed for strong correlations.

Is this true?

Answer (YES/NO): NO